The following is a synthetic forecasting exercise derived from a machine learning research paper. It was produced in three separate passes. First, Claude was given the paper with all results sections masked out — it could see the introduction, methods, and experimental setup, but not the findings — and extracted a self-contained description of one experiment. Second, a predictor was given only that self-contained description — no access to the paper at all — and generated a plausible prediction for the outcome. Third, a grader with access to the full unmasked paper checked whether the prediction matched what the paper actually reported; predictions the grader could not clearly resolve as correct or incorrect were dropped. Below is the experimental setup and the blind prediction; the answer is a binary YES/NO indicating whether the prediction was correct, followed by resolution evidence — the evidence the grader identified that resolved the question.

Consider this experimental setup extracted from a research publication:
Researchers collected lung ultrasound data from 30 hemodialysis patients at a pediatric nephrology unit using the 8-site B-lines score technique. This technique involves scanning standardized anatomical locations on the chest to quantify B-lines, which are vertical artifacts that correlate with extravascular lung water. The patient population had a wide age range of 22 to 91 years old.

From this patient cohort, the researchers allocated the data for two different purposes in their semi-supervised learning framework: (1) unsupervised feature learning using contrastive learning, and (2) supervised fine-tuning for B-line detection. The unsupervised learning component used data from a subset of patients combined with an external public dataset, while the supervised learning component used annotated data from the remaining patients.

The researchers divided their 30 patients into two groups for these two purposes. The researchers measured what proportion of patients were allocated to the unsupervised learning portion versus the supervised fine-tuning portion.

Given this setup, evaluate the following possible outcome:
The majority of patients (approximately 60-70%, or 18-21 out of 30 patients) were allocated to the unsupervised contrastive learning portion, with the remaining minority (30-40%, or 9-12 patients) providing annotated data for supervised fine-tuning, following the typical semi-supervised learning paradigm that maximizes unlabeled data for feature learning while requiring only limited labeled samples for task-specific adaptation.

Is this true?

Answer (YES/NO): NO